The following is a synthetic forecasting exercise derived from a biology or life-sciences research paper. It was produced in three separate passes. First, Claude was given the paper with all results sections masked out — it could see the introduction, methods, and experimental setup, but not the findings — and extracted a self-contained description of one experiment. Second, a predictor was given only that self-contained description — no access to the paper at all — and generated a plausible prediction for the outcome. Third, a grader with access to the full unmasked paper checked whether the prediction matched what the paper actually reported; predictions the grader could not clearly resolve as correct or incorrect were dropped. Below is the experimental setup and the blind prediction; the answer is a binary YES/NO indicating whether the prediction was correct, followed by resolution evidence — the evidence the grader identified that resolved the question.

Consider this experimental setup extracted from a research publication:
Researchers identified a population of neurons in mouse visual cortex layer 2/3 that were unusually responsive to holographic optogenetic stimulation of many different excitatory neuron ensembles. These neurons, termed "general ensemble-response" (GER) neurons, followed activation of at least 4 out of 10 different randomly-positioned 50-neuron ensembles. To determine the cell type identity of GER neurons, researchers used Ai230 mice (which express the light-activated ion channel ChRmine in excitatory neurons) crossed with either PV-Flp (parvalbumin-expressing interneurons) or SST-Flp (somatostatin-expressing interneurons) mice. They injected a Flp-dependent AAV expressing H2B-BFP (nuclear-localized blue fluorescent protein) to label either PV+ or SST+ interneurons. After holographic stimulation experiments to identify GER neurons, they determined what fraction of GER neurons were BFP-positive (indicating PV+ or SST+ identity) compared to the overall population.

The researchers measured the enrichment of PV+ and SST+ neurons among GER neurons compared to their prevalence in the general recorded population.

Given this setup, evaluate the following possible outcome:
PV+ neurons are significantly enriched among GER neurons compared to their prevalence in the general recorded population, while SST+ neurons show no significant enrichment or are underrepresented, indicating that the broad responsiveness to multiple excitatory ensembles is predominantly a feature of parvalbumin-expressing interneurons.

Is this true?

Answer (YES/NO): NO